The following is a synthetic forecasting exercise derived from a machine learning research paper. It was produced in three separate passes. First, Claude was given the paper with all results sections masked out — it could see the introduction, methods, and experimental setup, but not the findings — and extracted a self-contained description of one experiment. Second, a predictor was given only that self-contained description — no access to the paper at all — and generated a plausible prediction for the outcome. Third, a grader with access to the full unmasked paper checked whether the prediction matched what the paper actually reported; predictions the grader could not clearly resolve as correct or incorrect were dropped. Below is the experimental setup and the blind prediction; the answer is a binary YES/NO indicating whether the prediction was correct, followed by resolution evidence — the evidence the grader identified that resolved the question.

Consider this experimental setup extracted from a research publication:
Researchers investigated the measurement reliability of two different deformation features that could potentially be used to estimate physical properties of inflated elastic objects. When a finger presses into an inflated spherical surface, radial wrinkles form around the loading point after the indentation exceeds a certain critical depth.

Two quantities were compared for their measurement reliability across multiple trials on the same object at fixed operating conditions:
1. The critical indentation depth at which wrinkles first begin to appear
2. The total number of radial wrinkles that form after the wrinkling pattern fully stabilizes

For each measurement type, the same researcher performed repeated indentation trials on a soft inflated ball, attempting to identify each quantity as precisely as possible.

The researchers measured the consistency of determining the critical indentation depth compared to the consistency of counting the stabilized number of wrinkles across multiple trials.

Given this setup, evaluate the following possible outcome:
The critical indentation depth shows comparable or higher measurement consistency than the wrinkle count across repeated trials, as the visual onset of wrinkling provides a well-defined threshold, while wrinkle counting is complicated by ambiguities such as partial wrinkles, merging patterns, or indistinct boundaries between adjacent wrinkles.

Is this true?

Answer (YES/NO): NO